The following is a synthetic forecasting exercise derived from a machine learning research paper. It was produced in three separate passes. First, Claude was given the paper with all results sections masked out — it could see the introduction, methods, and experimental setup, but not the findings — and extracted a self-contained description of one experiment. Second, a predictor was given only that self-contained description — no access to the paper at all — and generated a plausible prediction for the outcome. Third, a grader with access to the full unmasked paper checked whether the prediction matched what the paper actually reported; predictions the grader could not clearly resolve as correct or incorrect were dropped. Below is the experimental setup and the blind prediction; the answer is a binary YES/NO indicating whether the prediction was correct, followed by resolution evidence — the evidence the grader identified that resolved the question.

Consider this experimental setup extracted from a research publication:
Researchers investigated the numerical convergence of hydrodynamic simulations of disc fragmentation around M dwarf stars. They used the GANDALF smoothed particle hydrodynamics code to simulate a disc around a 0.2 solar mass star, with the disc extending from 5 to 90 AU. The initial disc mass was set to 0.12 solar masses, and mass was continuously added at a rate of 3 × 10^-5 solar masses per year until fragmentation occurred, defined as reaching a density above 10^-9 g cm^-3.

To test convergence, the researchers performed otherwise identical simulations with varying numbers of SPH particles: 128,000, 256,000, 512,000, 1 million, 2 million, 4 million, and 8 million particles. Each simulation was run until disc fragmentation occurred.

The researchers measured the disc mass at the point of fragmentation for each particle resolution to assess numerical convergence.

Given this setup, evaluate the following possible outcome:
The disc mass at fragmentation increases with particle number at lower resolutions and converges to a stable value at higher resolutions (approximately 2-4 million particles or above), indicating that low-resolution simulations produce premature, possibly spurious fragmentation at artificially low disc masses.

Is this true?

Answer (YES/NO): NO